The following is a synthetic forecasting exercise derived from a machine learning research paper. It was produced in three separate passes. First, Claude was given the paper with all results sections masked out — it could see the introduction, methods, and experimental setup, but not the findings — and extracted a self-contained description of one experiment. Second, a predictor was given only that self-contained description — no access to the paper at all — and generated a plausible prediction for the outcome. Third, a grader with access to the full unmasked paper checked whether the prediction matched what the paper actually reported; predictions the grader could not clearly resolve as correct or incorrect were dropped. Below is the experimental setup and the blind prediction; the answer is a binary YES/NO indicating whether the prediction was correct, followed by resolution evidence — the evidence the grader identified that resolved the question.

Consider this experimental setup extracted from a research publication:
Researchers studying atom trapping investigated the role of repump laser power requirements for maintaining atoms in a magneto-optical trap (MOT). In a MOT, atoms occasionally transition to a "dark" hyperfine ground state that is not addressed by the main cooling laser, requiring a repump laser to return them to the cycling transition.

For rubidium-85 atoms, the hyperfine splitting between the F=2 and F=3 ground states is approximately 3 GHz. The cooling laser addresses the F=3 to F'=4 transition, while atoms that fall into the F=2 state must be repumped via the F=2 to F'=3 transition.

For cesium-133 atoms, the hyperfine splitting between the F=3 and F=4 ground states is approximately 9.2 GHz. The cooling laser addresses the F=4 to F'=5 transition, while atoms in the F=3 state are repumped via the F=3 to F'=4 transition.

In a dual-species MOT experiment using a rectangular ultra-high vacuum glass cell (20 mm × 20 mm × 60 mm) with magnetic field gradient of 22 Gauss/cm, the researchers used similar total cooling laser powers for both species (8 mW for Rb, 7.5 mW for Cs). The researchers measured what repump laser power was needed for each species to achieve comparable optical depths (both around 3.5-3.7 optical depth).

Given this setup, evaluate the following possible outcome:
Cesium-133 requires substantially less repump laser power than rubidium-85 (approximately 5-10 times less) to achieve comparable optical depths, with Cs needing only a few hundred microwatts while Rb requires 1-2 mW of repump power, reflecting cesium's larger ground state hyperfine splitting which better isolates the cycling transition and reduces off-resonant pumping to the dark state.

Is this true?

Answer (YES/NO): NO